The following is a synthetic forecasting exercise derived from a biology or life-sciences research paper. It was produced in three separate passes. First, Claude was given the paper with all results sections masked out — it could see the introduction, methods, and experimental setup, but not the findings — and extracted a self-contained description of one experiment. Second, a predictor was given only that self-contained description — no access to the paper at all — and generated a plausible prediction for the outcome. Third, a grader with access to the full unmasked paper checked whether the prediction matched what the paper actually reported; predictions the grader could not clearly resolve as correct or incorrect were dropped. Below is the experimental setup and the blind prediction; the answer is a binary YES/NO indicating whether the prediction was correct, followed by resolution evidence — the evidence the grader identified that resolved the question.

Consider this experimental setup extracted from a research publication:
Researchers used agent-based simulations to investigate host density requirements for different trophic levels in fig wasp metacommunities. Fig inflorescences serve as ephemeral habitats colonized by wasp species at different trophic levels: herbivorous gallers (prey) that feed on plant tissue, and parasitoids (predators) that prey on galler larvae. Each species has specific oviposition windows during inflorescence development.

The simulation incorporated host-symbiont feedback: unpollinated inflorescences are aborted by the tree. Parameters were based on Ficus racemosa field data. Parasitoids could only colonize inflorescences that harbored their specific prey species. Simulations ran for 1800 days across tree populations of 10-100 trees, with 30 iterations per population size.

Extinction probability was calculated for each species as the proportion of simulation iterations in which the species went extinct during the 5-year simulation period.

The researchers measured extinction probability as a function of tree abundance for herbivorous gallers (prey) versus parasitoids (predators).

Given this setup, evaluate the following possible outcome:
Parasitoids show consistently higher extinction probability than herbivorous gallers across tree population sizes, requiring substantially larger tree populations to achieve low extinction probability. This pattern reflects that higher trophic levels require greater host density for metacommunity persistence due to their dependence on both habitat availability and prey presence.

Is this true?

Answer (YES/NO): YES